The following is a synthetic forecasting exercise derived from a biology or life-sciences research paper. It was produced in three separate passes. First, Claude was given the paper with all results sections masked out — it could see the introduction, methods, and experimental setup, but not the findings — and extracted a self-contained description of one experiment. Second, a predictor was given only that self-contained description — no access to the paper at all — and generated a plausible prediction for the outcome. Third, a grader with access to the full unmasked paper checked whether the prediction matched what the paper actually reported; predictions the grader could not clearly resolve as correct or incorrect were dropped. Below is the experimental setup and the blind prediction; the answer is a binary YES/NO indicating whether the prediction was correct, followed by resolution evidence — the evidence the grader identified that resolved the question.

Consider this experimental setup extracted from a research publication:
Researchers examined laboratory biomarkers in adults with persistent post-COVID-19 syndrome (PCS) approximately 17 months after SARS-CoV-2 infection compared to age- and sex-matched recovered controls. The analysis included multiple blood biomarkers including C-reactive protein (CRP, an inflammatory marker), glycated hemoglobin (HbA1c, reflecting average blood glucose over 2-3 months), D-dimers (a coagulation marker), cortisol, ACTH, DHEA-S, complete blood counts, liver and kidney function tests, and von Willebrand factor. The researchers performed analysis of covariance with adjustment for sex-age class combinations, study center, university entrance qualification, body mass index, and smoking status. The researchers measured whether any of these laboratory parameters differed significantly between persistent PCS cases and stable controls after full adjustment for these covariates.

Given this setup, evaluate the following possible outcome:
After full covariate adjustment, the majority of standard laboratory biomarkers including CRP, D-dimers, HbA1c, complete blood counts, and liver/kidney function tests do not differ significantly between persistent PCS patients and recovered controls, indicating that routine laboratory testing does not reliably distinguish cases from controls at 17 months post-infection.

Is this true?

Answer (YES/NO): YES